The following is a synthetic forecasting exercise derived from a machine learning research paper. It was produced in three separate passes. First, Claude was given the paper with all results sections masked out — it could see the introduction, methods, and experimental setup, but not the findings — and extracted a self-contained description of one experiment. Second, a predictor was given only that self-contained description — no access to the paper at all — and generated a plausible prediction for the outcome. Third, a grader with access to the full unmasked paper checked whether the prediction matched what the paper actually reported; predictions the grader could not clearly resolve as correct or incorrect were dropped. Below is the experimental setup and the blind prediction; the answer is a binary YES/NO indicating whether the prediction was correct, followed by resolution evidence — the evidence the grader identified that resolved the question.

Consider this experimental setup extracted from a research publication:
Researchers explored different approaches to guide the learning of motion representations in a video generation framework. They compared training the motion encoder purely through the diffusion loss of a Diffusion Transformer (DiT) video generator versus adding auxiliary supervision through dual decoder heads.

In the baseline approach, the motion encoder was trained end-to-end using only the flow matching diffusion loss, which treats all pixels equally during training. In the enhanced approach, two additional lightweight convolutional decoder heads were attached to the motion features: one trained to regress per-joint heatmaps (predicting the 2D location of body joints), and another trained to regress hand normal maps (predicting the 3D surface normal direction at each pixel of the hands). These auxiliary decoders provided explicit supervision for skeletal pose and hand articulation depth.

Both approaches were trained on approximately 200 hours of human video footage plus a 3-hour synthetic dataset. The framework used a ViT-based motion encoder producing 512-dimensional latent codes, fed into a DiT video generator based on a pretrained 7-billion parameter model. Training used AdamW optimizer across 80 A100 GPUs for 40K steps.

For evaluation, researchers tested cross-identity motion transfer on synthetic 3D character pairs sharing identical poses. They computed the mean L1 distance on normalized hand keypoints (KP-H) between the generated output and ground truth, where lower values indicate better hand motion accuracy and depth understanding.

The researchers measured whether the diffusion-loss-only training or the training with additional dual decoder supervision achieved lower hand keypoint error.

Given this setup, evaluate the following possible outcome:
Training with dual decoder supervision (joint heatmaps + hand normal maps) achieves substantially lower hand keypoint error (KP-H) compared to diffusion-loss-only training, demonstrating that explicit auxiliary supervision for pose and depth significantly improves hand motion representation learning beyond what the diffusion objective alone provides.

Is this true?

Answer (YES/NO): YES